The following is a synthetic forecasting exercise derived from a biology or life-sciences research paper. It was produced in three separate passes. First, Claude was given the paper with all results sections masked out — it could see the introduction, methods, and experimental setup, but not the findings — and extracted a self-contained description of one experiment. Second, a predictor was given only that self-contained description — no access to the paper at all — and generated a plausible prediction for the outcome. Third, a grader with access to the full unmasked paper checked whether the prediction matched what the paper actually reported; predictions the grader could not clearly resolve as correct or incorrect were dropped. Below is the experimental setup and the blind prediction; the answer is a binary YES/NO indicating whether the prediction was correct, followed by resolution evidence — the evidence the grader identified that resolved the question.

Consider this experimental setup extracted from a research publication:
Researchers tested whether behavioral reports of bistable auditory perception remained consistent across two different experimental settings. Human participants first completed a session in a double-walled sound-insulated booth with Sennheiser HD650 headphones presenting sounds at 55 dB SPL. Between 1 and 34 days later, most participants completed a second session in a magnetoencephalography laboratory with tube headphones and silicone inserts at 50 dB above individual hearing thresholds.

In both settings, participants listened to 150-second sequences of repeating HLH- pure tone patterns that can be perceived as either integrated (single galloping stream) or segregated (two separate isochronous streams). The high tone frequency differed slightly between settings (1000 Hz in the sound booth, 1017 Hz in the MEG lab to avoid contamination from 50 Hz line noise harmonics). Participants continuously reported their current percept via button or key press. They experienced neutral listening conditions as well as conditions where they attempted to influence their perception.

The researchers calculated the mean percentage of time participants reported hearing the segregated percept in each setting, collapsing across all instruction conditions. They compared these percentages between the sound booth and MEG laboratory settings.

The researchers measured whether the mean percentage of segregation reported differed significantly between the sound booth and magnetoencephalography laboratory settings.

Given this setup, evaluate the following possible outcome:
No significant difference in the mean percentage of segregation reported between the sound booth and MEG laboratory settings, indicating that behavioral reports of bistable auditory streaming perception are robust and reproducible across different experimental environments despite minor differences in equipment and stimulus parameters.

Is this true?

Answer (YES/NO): YES